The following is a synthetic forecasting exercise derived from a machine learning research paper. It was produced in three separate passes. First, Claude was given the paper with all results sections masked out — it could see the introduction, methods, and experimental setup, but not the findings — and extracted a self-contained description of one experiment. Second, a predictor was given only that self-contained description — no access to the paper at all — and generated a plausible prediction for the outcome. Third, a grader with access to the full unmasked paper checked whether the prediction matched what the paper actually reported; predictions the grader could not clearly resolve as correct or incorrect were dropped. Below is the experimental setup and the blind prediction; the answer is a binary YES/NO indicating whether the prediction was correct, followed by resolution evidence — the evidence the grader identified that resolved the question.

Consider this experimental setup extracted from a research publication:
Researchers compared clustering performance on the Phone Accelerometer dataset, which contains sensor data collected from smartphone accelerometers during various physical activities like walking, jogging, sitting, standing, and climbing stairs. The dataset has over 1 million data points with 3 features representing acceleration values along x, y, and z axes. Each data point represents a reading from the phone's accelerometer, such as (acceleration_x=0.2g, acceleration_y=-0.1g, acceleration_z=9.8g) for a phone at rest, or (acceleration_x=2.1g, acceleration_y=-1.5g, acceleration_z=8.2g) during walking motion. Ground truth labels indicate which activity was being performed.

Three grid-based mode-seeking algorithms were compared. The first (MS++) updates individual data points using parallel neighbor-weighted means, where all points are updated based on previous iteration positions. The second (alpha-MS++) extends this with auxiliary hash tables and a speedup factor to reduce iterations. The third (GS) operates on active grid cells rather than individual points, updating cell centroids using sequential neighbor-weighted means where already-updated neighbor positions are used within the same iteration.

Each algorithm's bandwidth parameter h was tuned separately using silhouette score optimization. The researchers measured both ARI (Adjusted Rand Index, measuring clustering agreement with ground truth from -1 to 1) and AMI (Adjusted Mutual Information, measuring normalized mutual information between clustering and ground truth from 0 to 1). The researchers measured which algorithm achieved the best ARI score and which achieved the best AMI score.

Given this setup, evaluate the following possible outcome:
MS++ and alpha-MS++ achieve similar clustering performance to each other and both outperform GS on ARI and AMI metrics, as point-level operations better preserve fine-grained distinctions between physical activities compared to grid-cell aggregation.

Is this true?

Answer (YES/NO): NO